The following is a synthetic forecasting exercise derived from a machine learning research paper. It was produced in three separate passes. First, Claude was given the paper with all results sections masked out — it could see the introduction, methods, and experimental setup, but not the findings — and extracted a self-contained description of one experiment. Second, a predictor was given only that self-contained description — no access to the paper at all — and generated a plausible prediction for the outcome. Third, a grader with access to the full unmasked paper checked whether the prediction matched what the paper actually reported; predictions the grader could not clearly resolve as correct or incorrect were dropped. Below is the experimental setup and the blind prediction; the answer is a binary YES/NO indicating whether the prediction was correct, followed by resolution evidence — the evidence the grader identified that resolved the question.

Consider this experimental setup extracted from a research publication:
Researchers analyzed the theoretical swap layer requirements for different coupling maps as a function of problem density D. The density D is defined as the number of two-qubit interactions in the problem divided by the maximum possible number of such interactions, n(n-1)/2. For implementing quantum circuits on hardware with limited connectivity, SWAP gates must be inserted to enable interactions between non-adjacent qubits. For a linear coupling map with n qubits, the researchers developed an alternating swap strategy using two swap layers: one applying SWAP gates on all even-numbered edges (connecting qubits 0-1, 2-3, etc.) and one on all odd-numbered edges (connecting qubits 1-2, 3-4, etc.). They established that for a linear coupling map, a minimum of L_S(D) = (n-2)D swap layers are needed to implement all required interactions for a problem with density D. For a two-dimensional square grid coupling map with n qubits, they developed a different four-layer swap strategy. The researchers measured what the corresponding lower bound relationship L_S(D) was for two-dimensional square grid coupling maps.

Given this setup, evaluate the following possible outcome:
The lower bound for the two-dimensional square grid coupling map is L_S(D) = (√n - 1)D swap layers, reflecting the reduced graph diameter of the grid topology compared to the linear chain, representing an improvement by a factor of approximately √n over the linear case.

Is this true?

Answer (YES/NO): NO